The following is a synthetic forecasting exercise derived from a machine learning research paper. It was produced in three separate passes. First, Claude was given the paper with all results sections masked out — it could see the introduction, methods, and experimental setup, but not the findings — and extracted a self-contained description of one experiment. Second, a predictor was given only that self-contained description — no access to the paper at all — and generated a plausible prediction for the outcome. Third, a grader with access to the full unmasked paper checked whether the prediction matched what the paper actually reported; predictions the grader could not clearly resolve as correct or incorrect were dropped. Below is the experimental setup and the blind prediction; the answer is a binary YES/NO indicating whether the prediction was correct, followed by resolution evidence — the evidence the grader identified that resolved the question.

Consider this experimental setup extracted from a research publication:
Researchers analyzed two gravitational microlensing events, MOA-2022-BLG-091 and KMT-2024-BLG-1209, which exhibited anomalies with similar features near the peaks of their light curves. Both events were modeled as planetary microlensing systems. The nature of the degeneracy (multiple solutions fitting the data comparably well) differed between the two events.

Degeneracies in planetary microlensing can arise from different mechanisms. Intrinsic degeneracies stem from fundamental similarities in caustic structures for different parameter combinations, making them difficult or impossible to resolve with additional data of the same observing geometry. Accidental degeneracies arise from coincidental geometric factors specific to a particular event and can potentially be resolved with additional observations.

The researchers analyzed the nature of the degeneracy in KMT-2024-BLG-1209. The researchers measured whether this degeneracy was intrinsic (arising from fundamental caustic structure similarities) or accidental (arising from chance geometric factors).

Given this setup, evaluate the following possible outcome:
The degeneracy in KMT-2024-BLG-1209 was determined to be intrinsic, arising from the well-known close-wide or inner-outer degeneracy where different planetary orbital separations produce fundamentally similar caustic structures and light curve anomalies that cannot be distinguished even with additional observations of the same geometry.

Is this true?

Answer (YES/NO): YES